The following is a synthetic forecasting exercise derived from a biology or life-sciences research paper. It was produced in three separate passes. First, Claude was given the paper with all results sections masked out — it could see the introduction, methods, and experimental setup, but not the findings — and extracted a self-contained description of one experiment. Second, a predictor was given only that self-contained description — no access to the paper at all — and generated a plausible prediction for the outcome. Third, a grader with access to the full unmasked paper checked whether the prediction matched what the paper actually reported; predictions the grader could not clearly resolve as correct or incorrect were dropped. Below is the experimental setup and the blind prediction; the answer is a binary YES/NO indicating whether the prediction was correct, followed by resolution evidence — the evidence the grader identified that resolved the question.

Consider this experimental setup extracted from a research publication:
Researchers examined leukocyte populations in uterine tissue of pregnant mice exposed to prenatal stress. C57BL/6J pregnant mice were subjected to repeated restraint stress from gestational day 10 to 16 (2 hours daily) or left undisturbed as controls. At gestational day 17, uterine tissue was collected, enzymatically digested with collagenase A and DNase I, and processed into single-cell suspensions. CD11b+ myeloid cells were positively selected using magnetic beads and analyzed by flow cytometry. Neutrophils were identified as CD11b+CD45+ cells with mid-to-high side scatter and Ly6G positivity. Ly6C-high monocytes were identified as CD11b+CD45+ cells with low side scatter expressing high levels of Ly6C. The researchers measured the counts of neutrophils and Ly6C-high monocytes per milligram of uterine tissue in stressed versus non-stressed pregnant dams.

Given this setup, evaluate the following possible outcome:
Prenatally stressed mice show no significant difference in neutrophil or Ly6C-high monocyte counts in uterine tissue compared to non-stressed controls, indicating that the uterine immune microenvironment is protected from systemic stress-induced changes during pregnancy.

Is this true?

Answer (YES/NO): YES